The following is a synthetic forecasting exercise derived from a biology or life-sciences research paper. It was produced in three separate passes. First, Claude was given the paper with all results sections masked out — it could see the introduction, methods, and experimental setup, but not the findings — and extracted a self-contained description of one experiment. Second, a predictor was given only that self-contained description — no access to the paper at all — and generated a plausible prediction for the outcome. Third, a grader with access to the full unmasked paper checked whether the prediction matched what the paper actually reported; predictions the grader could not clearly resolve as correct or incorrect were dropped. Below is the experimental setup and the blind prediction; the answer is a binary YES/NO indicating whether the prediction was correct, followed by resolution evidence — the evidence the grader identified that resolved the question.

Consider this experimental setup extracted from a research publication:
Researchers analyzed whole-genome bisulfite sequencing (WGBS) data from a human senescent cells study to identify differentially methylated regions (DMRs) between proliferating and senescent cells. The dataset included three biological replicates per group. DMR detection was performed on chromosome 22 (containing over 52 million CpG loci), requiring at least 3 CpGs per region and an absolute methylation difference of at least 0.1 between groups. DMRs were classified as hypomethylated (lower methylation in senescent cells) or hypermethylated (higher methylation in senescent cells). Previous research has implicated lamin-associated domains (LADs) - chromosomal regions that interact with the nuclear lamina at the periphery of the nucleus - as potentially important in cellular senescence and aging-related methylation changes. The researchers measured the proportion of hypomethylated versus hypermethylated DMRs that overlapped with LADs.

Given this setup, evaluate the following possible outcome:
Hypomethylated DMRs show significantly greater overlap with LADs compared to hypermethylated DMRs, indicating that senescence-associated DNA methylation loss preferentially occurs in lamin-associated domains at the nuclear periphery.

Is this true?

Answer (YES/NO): YES